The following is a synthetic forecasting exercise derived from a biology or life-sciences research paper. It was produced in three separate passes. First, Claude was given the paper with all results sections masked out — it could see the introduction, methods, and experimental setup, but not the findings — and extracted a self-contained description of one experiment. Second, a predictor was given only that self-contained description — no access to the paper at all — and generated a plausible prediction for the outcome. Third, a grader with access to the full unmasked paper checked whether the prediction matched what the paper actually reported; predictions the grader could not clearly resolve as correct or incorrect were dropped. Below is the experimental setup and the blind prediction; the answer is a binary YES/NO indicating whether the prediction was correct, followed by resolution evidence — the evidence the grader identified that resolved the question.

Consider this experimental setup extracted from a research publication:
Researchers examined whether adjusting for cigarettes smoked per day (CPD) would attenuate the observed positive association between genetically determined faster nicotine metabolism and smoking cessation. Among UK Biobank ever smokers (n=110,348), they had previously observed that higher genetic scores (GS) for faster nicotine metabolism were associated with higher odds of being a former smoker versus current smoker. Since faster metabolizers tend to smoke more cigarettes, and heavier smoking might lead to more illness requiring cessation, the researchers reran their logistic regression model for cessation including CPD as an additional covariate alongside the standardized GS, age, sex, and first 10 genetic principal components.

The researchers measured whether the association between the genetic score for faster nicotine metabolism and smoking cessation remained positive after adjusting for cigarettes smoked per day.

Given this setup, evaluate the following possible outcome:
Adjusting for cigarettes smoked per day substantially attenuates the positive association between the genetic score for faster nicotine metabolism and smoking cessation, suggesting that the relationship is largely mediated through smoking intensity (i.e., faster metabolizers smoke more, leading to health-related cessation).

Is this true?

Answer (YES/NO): NO